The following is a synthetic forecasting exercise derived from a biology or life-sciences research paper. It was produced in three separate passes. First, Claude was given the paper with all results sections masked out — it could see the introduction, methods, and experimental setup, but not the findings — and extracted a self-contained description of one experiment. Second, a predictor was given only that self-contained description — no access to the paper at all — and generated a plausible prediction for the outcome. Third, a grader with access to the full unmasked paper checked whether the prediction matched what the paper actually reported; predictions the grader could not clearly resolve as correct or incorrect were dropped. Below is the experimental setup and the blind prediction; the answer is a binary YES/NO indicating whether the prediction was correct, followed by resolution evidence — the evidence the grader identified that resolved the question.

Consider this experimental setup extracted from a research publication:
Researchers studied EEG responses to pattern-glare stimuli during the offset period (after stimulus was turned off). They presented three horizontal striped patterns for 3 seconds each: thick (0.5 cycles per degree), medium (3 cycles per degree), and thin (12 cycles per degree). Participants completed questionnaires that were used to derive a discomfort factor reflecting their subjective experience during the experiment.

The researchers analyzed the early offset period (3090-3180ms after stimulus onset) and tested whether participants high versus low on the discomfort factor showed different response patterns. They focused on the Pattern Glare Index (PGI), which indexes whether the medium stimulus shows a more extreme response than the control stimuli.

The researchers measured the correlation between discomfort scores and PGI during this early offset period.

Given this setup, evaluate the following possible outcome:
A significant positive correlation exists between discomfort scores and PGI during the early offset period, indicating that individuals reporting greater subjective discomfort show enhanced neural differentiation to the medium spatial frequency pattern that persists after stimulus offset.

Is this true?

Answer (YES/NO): YES